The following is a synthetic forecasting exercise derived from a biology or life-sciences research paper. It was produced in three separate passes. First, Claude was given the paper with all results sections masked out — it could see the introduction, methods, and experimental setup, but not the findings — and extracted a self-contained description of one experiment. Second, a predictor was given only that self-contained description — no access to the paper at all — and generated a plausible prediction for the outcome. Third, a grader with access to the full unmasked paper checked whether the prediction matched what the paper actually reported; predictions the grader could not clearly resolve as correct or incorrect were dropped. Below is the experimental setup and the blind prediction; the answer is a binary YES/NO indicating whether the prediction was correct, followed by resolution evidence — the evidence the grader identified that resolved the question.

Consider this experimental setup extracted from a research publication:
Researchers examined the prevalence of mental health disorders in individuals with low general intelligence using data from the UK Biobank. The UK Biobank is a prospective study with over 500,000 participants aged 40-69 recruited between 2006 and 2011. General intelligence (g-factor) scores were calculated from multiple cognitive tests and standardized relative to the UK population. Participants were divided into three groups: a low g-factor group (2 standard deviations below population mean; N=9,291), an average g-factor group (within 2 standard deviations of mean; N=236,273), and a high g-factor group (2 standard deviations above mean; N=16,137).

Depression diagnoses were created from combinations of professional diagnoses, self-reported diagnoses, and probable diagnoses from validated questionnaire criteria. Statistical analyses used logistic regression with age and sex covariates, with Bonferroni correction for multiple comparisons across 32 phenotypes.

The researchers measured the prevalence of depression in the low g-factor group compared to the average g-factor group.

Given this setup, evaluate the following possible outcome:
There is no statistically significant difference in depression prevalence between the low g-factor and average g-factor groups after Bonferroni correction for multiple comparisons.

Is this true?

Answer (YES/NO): YES